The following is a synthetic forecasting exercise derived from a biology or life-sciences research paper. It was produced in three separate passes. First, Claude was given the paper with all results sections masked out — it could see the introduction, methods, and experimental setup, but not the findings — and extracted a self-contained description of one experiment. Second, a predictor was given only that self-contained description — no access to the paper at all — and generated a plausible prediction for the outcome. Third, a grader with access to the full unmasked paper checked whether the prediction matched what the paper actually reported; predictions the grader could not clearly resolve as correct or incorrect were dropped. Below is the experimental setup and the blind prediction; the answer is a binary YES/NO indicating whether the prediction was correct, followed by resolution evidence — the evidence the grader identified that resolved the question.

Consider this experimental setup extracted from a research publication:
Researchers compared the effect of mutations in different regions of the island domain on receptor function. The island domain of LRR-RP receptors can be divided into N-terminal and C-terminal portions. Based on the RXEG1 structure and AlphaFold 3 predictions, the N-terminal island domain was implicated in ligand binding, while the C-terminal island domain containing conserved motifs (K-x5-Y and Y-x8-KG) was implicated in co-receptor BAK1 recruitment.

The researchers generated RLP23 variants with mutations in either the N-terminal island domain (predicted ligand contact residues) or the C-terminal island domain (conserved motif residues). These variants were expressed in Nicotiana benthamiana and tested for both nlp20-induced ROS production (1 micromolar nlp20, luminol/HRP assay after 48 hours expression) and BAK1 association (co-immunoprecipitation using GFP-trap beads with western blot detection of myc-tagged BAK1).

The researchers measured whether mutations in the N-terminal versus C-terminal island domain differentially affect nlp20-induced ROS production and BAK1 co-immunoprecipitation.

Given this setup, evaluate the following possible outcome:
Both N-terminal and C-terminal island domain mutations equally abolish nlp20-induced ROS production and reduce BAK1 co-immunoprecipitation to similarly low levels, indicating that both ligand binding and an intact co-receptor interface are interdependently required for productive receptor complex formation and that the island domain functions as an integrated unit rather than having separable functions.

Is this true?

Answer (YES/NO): NO